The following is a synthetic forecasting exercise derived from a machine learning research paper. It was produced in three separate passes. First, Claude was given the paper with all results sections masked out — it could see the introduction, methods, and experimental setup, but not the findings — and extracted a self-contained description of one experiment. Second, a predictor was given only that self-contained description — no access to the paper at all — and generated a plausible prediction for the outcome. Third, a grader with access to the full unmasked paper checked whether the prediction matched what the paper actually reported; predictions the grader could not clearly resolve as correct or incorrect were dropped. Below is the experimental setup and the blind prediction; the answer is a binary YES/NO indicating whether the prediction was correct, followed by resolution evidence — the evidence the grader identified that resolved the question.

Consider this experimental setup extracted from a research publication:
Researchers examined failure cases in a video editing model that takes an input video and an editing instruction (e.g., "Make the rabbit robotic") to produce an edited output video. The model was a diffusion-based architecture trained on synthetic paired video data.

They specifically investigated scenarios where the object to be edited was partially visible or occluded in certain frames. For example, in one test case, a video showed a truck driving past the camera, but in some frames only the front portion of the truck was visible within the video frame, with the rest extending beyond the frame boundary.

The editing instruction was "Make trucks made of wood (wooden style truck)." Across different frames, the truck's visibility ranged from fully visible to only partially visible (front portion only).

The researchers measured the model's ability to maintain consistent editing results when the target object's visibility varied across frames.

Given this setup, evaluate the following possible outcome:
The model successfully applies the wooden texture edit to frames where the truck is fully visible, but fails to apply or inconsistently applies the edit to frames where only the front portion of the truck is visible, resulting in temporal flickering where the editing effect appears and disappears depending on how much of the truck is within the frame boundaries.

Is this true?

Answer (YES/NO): NO